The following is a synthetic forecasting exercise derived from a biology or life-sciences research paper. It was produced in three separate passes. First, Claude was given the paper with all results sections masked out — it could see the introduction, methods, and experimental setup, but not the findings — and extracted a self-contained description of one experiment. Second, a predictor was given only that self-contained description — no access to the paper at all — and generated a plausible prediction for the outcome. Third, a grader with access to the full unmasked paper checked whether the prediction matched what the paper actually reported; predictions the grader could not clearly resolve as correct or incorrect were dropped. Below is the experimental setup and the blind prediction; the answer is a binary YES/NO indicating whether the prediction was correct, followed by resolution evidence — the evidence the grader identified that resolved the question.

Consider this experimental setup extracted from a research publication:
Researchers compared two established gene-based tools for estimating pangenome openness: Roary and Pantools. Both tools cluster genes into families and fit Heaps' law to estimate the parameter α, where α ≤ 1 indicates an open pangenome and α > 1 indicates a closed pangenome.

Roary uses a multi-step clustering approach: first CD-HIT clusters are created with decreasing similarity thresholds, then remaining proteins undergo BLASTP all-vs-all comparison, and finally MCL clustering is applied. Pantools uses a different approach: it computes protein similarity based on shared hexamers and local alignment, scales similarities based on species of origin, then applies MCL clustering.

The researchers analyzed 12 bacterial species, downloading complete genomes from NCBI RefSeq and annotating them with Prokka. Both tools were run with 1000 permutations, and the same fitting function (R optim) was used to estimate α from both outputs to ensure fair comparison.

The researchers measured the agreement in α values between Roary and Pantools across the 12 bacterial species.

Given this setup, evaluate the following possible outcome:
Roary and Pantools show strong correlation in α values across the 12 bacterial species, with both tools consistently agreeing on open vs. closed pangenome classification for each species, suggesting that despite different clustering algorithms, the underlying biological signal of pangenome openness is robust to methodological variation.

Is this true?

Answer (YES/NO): NO